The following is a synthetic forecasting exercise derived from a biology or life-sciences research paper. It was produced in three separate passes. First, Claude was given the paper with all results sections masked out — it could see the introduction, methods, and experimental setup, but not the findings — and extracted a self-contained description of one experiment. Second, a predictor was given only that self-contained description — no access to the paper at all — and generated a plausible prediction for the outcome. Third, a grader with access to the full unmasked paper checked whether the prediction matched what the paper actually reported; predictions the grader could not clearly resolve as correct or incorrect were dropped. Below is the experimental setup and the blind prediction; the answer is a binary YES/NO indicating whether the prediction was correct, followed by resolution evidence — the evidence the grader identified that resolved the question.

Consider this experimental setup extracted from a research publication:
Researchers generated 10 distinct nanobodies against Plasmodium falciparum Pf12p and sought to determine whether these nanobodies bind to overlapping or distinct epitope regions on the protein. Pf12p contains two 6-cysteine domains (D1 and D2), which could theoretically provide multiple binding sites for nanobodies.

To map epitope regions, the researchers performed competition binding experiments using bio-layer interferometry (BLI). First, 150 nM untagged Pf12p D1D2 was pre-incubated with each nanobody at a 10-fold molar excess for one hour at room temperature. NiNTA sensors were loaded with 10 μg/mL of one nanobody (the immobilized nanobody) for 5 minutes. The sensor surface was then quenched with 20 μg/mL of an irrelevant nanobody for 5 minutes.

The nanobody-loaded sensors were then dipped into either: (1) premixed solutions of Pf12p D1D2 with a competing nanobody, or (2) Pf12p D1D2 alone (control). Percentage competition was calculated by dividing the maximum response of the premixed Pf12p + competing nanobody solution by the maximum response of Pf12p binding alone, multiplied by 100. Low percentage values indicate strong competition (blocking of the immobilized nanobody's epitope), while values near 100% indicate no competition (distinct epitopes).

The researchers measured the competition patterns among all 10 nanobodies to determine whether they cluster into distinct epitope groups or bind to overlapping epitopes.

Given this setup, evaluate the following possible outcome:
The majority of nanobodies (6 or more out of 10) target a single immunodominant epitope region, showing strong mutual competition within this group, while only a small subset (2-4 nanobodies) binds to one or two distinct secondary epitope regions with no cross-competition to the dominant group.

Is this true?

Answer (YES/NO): NO